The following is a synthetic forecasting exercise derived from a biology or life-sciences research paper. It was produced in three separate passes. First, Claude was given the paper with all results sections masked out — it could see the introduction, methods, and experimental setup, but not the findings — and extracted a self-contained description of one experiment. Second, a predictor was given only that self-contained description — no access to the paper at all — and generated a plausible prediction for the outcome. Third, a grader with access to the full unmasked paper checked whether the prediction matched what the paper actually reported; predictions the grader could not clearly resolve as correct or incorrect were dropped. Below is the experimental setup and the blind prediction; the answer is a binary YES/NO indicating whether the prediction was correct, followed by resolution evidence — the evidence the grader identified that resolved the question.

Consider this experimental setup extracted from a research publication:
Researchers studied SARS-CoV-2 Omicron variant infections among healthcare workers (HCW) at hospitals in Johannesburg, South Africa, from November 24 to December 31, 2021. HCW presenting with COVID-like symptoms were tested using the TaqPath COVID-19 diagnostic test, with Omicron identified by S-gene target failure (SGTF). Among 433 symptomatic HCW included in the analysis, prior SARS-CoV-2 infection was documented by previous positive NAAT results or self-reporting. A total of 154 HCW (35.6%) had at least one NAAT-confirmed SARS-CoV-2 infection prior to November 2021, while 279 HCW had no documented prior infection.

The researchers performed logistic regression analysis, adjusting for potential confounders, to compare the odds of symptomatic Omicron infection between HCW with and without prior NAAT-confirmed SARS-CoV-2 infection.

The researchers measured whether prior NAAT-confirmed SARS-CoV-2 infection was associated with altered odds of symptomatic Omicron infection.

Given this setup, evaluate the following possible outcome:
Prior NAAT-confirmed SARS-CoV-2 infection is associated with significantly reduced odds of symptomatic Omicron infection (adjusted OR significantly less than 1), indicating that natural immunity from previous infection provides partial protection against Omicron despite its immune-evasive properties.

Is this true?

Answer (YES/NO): YES